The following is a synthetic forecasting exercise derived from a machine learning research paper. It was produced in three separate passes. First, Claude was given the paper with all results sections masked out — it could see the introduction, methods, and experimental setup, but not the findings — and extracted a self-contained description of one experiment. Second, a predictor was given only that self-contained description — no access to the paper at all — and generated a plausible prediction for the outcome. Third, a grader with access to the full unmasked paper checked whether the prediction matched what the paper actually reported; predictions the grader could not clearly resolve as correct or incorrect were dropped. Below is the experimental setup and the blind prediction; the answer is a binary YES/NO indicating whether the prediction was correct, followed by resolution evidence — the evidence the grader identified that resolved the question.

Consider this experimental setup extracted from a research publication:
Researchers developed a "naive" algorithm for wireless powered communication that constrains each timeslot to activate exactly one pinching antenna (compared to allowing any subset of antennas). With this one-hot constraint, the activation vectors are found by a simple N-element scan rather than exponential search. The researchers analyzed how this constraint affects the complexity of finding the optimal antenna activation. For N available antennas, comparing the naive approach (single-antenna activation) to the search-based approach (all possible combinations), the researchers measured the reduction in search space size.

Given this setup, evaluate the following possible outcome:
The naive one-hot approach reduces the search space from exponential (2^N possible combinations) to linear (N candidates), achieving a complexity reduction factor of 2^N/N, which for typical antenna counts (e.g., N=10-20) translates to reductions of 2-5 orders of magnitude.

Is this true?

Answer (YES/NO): YES